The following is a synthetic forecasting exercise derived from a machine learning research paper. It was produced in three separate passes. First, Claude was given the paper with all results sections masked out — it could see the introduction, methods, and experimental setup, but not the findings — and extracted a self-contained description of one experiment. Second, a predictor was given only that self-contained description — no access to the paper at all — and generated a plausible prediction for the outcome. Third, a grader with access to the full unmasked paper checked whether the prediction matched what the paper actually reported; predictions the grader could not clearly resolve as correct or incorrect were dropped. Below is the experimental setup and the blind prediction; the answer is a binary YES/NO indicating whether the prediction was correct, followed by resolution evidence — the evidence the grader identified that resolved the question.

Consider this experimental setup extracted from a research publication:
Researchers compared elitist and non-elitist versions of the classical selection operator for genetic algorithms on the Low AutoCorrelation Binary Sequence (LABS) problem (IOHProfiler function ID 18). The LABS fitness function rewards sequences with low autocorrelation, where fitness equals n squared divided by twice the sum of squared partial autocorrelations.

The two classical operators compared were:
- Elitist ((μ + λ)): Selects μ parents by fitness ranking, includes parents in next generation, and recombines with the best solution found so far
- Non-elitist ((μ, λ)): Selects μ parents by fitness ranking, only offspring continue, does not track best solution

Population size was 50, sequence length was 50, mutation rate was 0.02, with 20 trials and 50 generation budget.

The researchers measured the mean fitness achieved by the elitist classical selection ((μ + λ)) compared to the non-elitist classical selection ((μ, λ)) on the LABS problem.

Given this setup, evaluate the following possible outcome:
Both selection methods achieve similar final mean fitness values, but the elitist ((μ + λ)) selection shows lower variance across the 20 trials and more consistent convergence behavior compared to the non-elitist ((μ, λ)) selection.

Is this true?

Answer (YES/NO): NO